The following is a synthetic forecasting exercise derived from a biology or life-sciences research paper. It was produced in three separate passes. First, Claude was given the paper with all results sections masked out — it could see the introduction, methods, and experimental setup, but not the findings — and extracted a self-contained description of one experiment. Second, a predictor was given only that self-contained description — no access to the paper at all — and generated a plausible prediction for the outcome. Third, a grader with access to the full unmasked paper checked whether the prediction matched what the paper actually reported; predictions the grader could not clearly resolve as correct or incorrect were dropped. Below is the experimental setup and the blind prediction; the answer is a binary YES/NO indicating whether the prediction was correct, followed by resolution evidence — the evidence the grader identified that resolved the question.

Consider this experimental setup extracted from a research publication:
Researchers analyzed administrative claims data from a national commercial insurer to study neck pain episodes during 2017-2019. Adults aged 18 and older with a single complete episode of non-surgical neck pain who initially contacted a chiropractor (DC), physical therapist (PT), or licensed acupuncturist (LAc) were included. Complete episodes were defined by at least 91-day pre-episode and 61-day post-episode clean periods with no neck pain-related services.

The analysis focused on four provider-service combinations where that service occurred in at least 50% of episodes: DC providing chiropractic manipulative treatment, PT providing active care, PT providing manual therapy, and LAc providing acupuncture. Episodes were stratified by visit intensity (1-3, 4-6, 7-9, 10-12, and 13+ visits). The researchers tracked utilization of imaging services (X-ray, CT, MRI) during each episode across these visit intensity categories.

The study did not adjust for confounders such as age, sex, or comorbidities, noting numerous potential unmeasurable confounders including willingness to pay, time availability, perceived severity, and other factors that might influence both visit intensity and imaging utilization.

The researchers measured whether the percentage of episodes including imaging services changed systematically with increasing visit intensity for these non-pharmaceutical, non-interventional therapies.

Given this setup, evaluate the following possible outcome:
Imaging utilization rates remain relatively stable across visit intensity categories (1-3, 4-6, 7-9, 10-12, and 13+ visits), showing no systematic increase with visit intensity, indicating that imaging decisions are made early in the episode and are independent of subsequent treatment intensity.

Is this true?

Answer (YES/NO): NO